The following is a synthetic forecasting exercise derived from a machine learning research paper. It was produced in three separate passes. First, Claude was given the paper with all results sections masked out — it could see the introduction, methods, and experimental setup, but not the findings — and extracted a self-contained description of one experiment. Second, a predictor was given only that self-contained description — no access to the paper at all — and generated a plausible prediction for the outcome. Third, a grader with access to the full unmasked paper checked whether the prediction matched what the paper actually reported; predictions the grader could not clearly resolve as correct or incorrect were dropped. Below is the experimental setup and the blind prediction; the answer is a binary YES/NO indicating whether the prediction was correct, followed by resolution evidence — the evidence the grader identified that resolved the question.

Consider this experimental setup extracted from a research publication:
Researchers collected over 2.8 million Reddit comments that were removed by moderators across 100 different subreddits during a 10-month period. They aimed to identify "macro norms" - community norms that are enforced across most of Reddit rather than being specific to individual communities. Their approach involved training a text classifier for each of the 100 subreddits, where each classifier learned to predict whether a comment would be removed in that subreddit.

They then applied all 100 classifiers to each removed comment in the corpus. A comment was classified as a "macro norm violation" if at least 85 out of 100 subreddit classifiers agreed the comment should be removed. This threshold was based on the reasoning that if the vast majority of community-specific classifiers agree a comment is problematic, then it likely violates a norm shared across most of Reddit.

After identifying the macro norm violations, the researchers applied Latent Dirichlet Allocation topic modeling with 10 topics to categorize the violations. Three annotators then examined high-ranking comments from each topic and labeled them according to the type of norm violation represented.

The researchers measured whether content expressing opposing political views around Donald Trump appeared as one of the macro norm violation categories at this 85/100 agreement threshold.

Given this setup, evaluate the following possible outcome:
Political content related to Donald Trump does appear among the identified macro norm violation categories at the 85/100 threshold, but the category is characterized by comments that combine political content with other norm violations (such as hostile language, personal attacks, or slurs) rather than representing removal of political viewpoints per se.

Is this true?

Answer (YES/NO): NO